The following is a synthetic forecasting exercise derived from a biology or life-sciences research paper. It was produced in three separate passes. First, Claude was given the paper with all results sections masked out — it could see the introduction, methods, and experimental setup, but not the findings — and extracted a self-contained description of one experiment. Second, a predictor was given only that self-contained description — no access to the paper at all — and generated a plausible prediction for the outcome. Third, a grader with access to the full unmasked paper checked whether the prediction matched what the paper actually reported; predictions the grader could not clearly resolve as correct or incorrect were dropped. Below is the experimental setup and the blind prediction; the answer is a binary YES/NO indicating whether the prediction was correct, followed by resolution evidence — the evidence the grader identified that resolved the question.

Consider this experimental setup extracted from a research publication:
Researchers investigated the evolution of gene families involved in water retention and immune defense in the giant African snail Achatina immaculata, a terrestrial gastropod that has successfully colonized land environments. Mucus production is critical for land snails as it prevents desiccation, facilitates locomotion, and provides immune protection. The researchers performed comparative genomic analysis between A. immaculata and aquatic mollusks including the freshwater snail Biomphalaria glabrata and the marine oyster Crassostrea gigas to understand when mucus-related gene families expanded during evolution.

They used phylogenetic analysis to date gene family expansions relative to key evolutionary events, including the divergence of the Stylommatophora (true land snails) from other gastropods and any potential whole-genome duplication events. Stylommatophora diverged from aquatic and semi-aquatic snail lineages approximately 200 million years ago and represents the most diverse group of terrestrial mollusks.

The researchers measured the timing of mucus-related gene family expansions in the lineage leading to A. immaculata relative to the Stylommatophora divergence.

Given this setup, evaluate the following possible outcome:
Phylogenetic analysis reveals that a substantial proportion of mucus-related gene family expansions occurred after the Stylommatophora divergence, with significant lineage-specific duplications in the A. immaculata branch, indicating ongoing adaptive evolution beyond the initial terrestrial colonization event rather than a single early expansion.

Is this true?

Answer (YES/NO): NO